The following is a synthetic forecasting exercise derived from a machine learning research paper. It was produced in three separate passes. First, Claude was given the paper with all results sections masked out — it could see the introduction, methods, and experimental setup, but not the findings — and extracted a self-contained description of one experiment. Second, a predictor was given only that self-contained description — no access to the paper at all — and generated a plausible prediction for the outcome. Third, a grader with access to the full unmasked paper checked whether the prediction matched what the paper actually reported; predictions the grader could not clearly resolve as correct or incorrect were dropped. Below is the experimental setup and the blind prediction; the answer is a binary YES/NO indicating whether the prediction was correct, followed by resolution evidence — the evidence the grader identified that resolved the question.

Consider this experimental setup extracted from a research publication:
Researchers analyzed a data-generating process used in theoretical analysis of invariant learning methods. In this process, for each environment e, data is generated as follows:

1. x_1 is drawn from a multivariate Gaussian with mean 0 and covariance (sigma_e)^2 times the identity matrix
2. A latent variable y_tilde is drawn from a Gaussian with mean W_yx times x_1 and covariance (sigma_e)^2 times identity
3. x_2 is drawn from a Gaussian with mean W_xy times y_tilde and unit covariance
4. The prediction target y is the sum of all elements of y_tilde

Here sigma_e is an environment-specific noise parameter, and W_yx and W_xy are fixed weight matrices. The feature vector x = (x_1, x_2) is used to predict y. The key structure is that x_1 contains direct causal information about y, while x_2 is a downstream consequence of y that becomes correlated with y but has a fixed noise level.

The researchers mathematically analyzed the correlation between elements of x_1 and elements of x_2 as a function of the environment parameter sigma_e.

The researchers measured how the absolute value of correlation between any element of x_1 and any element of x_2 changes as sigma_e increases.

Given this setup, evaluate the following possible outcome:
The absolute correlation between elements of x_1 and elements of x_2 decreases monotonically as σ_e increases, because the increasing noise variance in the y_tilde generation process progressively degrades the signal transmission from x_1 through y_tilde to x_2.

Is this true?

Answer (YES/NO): NO